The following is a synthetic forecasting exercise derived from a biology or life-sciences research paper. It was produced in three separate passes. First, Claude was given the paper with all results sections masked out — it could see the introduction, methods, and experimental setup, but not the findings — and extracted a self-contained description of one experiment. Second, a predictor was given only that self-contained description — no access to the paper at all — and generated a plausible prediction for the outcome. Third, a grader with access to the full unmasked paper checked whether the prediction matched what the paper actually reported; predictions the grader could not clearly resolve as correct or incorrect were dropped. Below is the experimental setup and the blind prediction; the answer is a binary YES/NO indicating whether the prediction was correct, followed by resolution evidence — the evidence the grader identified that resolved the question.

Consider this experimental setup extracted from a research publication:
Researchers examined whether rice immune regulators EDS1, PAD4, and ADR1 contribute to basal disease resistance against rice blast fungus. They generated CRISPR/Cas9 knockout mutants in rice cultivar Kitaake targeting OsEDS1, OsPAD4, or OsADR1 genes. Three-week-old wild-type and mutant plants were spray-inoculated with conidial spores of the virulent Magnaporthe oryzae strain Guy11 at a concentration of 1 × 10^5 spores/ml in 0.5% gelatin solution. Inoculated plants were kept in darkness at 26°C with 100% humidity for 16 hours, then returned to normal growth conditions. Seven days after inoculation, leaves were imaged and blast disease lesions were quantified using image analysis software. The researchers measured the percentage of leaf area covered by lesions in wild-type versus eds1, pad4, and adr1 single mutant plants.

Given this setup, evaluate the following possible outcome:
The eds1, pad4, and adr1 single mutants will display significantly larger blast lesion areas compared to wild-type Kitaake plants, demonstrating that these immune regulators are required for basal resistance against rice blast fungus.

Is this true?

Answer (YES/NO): YES